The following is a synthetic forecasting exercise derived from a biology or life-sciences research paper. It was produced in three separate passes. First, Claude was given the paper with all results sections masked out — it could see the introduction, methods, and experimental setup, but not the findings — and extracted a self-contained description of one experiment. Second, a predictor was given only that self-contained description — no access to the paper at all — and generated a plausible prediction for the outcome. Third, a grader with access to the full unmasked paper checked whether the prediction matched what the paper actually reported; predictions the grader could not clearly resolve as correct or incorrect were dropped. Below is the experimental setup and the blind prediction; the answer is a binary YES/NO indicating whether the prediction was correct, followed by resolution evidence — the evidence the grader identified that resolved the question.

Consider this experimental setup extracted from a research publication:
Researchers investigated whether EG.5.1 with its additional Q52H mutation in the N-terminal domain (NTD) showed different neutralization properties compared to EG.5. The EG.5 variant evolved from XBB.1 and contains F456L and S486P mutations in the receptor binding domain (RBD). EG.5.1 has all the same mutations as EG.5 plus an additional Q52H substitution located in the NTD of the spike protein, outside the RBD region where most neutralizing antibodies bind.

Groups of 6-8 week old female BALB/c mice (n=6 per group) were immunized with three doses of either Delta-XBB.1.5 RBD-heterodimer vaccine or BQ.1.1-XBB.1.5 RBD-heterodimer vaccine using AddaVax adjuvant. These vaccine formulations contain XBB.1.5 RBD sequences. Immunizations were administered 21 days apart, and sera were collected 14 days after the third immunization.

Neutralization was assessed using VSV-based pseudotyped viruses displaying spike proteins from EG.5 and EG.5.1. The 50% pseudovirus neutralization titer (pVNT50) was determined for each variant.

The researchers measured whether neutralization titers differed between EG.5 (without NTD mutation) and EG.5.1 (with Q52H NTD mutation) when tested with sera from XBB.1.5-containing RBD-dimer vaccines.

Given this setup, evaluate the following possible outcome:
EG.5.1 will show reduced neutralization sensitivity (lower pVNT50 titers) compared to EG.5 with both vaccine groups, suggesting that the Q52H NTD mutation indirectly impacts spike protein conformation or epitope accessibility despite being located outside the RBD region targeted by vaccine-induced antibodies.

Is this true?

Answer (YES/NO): NO